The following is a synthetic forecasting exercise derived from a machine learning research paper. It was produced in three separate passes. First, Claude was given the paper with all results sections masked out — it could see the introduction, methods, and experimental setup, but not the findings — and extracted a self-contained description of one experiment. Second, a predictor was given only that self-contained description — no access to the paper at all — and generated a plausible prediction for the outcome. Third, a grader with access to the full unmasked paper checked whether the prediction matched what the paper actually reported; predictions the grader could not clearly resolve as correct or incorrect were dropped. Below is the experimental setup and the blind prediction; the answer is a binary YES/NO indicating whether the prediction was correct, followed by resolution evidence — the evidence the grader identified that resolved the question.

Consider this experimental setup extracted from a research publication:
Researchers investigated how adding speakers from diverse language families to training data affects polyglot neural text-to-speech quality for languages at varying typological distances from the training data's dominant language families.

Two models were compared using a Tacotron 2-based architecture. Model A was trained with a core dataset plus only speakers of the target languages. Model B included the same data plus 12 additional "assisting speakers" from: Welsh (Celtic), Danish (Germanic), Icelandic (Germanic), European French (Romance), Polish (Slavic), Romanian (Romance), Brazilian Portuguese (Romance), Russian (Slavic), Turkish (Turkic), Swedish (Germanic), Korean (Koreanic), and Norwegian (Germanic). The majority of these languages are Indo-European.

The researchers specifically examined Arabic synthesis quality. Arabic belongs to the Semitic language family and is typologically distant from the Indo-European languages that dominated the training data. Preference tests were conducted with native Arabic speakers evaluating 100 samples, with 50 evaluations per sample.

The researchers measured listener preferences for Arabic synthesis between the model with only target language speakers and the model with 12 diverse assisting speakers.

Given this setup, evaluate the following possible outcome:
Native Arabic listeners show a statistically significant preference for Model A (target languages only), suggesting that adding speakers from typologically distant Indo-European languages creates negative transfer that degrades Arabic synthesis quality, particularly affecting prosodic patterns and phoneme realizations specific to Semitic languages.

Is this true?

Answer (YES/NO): NO